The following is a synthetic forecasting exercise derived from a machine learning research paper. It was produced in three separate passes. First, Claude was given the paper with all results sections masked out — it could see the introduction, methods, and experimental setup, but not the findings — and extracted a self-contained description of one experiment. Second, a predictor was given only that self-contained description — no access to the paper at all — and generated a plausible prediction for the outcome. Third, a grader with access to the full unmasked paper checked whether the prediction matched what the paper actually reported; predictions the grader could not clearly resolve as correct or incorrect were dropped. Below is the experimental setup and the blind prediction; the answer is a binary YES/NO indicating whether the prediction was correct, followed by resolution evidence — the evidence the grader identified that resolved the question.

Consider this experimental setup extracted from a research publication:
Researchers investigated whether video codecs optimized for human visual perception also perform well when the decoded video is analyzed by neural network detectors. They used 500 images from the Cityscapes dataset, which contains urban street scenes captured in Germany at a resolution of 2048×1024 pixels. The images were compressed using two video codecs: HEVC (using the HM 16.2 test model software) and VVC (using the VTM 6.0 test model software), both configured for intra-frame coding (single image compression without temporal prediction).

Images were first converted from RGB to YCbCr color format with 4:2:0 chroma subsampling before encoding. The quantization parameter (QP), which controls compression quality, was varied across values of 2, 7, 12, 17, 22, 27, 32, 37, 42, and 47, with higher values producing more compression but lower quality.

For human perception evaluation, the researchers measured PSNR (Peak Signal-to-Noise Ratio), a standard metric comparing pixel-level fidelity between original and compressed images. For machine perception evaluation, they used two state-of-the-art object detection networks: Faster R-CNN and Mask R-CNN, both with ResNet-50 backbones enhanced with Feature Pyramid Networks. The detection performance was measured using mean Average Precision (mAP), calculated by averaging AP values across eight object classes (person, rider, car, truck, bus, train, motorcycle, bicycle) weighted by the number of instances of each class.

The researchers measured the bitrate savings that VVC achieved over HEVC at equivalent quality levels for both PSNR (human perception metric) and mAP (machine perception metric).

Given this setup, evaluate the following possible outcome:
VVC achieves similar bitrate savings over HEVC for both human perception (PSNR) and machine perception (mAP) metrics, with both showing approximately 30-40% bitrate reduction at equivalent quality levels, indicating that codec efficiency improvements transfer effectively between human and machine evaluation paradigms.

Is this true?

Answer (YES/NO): NO